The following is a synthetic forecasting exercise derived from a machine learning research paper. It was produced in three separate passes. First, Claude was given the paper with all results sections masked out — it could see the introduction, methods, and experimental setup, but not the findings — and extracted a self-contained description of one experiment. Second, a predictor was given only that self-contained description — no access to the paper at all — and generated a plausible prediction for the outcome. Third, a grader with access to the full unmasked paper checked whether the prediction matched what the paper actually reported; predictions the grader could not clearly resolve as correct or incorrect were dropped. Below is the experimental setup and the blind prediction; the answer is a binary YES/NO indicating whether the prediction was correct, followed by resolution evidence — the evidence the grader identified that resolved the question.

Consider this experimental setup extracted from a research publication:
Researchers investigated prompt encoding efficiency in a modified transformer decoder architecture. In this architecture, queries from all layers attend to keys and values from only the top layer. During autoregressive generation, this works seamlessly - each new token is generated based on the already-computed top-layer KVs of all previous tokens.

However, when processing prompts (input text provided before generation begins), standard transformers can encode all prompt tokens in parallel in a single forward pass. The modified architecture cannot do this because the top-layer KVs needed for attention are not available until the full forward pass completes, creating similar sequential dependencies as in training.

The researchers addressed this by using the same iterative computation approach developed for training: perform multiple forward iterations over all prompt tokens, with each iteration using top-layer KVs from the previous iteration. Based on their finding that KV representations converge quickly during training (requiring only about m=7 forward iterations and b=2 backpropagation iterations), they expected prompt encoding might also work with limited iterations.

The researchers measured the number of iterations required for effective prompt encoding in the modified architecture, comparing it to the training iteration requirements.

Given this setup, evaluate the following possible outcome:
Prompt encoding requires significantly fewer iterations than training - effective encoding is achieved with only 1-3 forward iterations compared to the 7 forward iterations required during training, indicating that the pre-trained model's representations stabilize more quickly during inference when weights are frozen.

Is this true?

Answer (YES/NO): NO